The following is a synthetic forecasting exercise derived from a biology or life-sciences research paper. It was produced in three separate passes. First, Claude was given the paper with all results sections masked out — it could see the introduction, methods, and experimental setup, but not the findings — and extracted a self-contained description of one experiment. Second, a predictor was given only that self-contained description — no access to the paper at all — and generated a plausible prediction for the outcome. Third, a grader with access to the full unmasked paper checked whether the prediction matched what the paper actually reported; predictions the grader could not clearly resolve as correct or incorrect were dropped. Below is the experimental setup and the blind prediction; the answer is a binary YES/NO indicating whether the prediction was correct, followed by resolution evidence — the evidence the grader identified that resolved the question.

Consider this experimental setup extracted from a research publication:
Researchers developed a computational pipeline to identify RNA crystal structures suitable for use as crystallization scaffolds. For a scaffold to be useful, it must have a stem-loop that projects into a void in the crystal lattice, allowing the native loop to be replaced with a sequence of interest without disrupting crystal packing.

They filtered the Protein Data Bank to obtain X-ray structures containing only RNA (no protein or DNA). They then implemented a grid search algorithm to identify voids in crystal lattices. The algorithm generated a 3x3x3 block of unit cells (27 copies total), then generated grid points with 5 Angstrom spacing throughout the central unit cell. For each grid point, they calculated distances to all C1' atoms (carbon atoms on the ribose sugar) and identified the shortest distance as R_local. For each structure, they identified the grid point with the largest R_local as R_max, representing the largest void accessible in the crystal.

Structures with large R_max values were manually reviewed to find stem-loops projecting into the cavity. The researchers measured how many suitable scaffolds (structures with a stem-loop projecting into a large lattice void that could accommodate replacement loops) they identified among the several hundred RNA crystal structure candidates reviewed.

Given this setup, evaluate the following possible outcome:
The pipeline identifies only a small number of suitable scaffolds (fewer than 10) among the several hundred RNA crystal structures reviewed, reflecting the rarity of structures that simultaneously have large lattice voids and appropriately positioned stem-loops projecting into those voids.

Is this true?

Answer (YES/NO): YES